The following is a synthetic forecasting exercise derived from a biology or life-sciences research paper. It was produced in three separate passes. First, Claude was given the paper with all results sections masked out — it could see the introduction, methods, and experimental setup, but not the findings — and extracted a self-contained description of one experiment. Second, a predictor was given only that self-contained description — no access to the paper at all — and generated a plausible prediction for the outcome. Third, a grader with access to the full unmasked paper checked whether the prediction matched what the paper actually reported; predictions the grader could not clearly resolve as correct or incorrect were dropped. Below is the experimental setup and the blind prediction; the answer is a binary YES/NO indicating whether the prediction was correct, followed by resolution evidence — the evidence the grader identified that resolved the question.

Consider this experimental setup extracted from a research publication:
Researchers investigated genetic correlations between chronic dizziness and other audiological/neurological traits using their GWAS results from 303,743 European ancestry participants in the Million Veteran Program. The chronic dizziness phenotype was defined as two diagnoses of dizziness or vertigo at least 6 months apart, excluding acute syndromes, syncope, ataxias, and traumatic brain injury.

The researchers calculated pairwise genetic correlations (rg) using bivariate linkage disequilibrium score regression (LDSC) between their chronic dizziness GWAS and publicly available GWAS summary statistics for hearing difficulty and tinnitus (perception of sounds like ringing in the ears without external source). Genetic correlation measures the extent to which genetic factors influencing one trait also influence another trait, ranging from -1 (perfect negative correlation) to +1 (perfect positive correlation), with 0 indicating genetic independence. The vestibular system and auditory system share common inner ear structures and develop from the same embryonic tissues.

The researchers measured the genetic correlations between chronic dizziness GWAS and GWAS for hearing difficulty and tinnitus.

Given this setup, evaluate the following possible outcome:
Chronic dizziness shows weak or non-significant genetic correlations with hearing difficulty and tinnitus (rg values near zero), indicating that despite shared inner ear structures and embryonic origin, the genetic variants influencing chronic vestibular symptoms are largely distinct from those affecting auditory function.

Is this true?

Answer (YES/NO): NO